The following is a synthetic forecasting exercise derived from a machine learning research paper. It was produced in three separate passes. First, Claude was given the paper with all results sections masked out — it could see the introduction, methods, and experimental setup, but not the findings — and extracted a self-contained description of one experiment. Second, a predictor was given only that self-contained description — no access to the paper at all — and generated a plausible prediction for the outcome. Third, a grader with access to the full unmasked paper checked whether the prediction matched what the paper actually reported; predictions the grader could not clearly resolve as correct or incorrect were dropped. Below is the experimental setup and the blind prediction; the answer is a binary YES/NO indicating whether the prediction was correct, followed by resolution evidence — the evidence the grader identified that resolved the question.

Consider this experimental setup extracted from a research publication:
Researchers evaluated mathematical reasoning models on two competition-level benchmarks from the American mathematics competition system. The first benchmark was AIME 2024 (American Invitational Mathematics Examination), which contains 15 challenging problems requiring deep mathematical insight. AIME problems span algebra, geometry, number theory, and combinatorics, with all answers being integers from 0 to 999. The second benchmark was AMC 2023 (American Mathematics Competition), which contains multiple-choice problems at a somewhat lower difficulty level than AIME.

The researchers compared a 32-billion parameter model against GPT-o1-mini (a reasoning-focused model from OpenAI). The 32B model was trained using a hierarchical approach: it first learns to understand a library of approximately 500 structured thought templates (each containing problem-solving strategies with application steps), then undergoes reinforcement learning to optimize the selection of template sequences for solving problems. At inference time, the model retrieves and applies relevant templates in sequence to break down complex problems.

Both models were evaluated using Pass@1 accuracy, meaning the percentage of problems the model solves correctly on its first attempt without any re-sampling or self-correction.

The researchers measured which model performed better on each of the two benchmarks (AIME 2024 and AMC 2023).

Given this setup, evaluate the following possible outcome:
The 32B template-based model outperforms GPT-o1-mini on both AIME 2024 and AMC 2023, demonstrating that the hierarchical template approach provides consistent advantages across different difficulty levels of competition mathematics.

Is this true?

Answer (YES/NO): NO